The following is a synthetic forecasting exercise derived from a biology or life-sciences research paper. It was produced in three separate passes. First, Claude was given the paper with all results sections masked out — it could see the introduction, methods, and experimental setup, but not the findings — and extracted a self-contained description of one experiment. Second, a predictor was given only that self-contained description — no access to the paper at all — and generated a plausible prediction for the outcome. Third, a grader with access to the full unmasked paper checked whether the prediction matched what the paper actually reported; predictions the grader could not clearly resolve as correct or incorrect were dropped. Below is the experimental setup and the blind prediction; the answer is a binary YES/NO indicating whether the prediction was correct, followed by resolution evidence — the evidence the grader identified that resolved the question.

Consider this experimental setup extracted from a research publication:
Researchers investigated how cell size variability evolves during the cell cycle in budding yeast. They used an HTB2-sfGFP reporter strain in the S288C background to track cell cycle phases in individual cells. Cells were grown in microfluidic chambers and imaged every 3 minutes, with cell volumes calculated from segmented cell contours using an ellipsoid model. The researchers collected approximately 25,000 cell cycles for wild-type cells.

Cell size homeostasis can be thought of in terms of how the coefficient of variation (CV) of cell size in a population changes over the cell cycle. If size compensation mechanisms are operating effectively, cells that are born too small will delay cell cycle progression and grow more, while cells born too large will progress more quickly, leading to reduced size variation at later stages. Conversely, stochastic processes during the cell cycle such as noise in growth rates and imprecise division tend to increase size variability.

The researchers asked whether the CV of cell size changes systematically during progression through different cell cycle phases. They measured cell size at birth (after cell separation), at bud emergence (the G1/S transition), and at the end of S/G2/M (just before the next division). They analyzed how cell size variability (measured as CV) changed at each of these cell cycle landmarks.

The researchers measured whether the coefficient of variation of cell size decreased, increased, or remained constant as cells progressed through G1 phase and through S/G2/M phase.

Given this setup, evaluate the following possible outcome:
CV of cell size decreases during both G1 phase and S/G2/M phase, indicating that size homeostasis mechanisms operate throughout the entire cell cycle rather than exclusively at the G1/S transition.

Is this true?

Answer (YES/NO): YES